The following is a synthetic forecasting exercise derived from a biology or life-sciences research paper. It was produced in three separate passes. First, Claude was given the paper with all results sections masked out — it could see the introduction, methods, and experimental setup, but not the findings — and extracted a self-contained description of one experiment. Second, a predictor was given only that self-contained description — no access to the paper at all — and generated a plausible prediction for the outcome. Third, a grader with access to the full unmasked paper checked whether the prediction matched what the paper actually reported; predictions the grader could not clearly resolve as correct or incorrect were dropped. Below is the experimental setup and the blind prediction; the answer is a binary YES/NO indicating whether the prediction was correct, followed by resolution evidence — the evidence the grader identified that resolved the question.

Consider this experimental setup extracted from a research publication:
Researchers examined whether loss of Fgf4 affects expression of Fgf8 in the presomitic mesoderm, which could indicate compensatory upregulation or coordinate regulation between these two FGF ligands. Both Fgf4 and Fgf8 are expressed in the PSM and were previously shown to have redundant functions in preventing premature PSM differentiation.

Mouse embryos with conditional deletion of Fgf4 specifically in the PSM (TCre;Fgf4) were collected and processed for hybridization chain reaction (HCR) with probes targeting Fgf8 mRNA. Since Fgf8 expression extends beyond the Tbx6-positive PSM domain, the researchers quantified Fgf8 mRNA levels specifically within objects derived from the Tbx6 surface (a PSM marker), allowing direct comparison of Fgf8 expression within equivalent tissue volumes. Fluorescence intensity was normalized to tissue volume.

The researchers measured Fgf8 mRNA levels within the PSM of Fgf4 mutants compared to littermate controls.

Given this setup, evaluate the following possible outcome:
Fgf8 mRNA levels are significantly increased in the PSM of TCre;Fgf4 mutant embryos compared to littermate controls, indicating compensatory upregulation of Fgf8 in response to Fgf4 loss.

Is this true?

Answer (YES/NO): NO